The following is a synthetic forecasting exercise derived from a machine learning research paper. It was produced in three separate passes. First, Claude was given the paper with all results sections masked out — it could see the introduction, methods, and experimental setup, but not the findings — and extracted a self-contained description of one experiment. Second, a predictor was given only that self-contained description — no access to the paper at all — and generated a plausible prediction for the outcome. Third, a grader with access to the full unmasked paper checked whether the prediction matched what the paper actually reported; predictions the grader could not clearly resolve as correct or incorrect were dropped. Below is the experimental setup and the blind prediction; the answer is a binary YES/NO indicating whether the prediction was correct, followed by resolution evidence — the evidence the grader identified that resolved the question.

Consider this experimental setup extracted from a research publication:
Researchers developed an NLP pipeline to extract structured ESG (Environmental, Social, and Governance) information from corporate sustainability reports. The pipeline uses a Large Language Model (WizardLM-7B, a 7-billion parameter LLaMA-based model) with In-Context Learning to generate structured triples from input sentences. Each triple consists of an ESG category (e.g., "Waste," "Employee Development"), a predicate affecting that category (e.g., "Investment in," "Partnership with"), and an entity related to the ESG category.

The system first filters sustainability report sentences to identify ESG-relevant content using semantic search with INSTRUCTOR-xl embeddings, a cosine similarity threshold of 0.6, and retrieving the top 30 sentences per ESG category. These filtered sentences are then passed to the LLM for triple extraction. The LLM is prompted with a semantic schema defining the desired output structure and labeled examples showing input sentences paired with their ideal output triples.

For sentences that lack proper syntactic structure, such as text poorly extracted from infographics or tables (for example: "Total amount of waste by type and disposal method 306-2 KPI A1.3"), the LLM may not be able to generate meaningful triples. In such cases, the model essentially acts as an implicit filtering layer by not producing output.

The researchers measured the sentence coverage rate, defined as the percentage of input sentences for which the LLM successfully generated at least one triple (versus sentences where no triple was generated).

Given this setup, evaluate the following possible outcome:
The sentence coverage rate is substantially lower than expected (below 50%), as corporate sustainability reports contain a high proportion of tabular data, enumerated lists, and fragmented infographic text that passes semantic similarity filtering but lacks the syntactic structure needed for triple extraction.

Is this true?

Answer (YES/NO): NO